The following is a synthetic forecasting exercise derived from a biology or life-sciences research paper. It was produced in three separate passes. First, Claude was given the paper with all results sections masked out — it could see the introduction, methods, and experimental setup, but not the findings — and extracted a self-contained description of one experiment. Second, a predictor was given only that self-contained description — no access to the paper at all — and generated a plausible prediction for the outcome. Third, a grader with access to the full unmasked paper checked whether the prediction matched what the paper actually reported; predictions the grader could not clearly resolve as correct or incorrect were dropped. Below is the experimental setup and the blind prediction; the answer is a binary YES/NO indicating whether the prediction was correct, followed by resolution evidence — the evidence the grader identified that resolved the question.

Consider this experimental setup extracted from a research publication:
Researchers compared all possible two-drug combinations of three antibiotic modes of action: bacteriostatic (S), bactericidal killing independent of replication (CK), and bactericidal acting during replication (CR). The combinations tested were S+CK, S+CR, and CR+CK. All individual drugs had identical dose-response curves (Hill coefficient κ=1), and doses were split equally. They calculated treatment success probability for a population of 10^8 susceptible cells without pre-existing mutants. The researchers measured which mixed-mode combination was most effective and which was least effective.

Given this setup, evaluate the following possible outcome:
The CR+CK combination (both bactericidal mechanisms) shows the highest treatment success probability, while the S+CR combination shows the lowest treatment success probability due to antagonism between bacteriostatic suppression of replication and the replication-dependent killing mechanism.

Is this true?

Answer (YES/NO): NO